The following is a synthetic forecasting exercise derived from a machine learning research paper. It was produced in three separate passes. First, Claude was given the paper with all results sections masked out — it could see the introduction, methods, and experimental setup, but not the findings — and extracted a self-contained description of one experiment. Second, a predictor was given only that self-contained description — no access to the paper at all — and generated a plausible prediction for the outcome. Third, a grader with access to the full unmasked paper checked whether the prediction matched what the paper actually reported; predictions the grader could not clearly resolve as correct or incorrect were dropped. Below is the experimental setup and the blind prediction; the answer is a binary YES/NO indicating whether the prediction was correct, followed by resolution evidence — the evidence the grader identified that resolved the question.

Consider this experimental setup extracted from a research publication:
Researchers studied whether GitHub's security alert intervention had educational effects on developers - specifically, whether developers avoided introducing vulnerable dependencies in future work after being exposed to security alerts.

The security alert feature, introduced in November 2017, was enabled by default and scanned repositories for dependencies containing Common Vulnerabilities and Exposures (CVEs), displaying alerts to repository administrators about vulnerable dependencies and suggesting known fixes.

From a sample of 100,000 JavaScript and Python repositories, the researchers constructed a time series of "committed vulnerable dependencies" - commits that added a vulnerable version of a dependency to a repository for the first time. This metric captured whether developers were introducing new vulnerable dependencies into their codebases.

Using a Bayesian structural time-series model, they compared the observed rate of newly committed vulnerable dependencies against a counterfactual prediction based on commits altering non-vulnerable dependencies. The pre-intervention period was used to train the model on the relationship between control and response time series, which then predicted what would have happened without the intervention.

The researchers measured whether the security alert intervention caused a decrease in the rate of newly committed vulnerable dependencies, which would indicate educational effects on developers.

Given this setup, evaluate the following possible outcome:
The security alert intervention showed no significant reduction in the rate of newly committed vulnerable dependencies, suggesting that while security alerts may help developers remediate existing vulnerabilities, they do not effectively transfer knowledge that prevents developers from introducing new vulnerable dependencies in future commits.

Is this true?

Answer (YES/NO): NO